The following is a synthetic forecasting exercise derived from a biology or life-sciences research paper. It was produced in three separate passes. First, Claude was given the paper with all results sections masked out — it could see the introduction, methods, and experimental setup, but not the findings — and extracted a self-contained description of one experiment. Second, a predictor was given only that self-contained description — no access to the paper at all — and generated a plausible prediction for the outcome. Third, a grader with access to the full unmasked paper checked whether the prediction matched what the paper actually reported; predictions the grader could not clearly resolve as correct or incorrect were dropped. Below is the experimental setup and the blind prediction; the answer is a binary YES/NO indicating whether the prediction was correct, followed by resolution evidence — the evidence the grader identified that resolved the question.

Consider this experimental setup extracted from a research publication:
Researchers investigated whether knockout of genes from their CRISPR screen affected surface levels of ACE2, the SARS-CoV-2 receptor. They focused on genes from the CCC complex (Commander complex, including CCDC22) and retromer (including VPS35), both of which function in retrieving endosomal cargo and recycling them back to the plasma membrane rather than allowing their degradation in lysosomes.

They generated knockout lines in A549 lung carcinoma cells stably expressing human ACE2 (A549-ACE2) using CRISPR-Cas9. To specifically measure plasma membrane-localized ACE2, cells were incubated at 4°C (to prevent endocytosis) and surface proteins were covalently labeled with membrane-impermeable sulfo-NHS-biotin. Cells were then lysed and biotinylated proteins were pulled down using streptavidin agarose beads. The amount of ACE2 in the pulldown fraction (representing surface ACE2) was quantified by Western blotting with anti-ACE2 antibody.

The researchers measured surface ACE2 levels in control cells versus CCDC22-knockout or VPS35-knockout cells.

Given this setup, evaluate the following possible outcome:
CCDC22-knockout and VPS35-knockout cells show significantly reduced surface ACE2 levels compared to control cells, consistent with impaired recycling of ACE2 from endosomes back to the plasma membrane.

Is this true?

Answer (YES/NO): YES